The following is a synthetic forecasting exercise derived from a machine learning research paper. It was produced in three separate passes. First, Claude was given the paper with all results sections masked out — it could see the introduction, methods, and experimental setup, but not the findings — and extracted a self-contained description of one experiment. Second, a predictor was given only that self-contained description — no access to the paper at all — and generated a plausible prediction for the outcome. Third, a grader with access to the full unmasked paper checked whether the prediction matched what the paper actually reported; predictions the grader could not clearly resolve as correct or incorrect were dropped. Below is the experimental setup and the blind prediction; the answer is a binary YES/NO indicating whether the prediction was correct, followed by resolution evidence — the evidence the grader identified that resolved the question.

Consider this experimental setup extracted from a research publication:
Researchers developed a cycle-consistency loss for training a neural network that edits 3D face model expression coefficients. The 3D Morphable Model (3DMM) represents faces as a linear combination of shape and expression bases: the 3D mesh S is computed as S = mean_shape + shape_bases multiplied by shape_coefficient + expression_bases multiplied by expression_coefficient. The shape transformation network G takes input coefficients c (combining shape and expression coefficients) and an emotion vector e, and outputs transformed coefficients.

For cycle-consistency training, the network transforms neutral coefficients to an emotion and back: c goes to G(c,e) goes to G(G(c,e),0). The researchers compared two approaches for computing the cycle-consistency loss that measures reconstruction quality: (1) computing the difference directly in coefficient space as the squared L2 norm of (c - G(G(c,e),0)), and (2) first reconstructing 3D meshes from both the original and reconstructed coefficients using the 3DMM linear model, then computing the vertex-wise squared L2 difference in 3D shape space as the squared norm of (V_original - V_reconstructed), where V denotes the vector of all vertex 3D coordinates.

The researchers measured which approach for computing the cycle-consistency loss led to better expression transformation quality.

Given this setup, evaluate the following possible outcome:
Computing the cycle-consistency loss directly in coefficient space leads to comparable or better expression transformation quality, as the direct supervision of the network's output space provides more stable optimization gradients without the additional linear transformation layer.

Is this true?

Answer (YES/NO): NO